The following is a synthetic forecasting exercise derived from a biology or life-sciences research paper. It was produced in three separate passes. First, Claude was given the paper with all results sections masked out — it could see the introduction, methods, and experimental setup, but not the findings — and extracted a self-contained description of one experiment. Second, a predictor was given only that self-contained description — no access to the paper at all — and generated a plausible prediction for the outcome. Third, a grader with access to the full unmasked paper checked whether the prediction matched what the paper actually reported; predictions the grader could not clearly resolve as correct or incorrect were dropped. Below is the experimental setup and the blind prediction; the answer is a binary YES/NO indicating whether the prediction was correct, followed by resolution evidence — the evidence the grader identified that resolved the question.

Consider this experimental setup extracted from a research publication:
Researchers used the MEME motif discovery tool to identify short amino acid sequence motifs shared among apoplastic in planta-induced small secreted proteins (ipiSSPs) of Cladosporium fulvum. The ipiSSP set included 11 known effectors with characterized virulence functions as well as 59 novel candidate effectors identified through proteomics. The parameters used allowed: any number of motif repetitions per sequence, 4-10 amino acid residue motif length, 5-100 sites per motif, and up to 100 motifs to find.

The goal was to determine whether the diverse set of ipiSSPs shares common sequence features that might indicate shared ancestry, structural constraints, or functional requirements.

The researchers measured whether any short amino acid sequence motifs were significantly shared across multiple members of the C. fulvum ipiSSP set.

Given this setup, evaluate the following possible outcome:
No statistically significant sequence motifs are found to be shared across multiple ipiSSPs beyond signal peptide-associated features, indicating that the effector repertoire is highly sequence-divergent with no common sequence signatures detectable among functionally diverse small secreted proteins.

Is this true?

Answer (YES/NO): NO